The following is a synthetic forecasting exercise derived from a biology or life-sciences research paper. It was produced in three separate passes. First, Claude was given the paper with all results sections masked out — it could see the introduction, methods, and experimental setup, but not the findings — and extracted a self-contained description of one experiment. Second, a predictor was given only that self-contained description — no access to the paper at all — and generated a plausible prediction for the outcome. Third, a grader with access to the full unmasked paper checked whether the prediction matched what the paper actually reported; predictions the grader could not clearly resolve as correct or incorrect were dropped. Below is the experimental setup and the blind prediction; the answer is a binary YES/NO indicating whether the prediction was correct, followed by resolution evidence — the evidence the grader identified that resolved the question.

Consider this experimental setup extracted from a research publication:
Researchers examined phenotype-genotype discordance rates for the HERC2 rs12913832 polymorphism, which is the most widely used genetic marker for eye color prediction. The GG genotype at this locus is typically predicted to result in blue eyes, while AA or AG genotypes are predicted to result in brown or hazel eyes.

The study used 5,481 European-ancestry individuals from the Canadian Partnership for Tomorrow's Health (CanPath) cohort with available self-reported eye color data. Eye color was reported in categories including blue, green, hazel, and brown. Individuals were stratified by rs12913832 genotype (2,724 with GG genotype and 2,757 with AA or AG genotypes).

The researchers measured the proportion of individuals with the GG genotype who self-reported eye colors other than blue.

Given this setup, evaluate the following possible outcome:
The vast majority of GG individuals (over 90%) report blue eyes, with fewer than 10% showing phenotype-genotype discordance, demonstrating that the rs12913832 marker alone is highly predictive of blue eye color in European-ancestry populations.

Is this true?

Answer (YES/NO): NO